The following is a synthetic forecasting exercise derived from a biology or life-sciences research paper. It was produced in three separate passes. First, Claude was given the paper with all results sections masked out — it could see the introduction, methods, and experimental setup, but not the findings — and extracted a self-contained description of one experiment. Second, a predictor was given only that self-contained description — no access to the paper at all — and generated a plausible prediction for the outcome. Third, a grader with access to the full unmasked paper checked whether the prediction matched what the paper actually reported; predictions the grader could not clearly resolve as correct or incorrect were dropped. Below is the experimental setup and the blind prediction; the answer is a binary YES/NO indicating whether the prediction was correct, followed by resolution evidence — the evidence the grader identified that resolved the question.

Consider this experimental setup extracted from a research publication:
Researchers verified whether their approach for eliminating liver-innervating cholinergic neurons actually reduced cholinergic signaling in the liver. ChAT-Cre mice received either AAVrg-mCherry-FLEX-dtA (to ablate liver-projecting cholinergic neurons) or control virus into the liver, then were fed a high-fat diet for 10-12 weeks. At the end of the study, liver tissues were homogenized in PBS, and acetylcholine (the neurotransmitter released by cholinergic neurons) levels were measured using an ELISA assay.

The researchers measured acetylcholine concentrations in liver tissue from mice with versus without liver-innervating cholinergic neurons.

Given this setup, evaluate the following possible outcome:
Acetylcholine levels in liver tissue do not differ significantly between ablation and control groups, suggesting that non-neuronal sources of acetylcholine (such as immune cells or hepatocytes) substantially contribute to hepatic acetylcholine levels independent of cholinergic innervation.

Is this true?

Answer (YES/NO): NO